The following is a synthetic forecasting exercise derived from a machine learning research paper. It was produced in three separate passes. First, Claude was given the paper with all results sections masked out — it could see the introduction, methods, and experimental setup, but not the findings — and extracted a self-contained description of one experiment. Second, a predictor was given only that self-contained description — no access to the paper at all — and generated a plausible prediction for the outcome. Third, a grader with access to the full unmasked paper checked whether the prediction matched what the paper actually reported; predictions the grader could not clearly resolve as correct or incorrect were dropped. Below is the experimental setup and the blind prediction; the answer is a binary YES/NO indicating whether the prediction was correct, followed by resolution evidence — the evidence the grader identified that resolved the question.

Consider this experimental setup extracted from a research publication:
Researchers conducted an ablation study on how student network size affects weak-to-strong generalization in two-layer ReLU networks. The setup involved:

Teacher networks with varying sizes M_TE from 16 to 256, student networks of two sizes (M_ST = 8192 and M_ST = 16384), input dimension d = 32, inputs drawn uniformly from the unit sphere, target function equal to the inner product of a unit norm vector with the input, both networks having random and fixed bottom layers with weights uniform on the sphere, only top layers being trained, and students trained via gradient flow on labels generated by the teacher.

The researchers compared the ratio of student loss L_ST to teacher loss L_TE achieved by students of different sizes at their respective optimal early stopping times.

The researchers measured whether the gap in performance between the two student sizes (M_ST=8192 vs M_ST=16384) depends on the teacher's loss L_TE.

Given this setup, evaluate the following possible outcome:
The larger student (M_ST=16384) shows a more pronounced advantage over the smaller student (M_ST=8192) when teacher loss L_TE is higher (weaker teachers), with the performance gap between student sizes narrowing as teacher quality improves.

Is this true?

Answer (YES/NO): NO